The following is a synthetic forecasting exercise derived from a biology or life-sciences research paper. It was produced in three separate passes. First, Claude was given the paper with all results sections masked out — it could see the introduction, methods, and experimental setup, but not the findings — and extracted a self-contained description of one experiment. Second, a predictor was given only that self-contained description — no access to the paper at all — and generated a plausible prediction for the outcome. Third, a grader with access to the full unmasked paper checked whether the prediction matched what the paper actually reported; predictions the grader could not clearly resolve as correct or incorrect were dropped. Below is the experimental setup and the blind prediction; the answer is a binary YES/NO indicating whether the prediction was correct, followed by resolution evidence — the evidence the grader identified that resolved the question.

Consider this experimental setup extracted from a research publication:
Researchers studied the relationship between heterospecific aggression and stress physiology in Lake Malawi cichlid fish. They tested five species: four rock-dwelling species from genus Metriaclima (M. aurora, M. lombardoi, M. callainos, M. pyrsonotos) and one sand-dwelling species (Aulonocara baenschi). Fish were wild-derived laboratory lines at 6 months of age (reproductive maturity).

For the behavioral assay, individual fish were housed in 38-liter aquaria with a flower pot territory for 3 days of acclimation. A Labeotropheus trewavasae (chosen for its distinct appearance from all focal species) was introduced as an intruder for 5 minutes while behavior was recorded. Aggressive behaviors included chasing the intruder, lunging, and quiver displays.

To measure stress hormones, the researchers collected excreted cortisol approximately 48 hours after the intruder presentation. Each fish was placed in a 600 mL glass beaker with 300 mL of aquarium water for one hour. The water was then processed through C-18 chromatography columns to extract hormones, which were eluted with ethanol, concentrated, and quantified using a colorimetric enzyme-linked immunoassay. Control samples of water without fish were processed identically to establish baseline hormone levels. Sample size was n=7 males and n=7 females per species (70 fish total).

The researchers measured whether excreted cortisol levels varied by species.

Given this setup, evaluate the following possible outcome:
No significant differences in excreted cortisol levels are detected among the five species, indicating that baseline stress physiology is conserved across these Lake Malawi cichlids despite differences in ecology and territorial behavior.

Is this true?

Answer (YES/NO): NO